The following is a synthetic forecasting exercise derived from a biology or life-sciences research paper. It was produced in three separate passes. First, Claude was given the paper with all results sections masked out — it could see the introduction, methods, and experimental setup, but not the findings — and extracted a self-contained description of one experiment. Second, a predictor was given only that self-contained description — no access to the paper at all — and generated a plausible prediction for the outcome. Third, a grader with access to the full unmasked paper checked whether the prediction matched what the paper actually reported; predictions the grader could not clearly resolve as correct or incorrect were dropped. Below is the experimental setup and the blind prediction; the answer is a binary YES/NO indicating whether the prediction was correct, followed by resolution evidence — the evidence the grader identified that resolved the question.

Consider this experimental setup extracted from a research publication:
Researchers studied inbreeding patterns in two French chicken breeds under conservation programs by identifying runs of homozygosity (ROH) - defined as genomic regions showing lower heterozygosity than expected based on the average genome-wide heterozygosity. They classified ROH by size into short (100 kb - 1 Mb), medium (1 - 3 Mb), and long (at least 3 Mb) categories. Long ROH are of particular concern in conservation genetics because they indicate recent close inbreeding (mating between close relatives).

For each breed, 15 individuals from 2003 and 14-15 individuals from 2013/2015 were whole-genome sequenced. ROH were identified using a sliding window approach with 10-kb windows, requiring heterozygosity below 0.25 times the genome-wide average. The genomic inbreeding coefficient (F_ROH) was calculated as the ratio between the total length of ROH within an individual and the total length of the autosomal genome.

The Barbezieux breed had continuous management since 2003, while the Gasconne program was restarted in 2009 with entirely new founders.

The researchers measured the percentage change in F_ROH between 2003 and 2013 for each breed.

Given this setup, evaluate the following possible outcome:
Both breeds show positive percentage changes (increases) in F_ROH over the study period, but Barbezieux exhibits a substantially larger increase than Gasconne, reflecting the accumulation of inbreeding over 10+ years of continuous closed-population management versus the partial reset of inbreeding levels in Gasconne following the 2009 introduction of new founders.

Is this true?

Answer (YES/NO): NO